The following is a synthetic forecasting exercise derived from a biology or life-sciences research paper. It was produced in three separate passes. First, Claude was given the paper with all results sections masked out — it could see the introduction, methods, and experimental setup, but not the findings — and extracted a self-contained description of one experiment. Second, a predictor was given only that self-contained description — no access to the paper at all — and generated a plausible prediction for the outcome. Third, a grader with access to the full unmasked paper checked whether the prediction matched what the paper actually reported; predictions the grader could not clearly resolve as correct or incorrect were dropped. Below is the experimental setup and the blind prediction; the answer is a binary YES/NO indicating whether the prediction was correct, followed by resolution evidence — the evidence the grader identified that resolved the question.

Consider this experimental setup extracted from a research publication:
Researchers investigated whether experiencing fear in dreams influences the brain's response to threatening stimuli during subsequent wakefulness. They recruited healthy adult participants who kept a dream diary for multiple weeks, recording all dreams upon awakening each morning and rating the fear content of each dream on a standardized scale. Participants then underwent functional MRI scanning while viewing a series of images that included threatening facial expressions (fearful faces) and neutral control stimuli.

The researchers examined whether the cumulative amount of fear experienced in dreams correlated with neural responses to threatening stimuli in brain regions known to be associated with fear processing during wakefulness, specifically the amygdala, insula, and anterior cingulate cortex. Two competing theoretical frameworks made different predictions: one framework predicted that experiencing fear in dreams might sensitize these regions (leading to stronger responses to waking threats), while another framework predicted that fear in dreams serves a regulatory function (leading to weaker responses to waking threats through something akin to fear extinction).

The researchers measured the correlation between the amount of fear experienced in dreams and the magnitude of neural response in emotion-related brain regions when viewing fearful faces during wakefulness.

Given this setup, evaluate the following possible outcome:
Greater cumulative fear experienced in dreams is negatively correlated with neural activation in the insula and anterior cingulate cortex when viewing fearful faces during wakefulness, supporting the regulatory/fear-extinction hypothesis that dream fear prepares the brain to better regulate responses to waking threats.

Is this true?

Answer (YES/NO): NO